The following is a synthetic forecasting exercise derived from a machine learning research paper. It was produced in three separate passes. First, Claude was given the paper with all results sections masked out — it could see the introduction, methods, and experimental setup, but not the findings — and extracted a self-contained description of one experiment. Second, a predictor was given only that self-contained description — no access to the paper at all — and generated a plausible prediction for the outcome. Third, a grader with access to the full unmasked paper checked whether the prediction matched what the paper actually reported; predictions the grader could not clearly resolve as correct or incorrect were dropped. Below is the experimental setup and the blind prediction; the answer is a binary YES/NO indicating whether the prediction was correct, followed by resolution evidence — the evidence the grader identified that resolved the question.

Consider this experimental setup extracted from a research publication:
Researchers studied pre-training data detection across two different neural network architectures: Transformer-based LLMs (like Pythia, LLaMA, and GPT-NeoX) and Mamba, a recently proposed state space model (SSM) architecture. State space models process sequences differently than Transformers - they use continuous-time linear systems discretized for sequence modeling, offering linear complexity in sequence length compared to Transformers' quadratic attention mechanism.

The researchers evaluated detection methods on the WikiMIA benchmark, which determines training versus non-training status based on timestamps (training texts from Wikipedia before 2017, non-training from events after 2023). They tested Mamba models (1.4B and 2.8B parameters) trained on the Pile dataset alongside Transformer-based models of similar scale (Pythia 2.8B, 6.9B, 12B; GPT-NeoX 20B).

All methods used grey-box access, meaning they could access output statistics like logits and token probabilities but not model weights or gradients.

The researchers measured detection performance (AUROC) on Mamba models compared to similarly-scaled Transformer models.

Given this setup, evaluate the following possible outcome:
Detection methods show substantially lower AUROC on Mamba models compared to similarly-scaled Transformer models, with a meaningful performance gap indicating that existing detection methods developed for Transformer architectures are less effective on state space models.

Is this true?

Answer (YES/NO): NO